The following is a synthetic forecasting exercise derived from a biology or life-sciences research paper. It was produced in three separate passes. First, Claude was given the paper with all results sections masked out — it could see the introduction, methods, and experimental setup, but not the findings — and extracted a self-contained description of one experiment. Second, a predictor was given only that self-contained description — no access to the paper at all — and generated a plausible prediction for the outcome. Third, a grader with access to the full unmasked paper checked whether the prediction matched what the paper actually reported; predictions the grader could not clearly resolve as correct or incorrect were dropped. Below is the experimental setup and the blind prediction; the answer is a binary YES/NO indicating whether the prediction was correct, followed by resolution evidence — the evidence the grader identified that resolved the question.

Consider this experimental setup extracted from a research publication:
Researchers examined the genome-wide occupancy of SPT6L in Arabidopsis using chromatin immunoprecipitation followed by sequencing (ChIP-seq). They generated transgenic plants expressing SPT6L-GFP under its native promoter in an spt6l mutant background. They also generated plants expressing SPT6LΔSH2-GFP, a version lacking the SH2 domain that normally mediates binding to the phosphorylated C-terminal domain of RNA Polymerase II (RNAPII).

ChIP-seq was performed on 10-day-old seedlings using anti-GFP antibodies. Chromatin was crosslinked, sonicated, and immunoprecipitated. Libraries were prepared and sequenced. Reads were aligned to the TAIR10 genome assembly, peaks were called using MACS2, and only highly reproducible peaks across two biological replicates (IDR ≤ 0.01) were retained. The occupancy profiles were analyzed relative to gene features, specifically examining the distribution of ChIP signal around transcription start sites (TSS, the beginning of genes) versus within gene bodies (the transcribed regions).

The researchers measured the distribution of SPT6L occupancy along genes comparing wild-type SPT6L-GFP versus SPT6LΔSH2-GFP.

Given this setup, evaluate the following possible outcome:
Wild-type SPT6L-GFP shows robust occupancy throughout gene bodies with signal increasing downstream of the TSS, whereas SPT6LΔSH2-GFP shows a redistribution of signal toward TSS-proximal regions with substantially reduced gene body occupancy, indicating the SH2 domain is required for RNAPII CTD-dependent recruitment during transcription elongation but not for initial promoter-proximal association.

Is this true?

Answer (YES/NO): YES